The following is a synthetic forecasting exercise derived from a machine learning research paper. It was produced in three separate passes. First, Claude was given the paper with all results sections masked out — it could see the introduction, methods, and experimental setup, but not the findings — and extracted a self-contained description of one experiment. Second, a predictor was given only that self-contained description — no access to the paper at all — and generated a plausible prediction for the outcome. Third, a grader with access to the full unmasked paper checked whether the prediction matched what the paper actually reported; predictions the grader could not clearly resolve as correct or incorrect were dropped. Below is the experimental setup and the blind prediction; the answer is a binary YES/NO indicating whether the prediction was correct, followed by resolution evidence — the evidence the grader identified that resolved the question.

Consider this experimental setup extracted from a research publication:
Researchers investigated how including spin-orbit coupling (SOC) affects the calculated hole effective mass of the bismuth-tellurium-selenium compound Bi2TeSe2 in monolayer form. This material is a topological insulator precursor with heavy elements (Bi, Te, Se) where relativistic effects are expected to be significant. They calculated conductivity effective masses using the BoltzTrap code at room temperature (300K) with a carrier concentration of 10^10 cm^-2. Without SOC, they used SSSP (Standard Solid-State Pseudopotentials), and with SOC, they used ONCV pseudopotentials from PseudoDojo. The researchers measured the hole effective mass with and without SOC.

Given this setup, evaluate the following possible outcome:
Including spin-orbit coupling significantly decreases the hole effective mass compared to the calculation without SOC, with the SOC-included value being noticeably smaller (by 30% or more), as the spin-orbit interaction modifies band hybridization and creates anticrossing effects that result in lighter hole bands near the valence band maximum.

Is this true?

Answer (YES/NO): YES